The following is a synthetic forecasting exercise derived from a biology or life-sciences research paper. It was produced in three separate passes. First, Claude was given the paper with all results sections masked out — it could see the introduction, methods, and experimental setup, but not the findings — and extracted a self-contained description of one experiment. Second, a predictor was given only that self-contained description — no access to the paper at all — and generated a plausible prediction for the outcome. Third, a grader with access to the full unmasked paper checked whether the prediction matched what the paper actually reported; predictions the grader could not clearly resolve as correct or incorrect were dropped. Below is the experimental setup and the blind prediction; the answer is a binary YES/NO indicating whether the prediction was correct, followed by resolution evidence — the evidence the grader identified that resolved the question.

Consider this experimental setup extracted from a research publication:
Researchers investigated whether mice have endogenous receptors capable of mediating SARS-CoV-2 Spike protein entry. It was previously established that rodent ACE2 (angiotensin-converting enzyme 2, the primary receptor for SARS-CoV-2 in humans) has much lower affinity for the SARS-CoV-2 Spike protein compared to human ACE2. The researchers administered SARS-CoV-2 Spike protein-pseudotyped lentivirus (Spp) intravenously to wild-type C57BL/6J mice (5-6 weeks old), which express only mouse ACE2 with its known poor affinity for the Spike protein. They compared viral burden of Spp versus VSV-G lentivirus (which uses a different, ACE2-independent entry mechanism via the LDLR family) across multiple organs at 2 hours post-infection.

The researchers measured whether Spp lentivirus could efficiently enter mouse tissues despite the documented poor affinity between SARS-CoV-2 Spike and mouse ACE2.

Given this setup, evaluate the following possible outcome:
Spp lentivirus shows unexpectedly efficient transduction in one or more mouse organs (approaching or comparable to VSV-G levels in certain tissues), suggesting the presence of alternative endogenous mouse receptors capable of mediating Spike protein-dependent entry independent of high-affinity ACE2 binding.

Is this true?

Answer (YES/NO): YES